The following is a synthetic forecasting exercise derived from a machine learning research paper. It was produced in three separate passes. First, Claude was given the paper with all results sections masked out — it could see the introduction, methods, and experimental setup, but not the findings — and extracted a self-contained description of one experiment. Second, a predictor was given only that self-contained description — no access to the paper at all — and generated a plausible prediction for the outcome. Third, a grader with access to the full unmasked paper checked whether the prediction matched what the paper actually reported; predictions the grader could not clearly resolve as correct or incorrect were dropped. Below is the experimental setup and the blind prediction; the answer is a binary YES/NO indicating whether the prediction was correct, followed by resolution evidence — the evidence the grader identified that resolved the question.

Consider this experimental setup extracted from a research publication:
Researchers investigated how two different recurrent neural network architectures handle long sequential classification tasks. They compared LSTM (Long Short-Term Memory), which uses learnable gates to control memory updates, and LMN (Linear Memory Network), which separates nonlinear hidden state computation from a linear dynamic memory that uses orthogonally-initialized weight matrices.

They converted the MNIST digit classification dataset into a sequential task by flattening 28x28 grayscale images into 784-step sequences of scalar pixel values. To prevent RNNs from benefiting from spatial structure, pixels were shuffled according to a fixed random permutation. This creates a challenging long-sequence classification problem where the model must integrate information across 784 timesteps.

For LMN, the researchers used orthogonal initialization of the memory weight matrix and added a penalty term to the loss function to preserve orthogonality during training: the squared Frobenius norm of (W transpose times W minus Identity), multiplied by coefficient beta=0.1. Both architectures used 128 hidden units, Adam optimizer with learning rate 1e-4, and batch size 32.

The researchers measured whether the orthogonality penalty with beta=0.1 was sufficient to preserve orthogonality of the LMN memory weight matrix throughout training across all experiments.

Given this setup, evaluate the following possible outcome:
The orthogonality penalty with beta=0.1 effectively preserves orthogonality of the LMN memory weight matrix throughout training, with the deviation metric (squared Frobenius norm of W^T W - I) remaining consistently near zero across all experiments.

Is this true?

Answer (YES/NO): YES